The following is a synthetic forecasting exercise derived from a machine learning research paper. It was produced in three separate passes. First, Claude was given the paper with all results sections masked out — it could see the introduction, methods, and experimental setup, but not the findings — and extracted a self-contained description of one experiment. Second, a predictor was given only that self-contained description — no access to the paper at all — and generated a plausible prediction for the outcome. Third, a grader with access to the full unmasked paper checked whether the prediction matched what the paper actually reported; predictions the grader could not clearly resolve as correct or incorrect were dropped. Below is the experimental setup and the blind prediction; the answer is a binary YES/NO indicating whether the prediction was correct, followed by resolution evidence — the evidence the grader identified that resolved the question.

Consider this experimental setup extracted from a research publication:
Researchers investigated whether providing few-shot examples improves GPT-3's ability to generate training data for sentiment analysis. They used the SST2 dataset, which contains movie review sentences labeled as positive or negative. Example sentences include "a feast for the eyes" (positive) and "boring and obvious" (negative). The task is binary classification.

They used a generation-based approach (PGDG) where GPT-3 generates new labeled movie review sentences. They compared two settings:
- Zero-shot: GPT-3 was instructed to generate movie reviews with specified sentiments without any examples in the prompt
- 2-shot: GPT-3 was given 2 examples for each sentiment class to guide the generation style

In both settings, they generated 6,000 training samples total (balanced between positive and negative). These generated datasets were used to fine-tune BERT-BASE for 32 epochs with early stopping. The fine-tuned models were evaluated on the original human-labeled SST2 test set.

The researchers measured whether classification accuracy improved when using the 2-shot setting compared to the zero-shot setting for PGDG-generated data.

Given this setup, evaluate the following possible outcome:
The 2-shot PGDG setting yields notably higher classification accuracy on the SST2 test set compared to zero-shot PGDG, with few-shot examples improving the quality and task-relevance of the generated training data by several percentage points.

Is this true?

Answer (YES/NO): NO